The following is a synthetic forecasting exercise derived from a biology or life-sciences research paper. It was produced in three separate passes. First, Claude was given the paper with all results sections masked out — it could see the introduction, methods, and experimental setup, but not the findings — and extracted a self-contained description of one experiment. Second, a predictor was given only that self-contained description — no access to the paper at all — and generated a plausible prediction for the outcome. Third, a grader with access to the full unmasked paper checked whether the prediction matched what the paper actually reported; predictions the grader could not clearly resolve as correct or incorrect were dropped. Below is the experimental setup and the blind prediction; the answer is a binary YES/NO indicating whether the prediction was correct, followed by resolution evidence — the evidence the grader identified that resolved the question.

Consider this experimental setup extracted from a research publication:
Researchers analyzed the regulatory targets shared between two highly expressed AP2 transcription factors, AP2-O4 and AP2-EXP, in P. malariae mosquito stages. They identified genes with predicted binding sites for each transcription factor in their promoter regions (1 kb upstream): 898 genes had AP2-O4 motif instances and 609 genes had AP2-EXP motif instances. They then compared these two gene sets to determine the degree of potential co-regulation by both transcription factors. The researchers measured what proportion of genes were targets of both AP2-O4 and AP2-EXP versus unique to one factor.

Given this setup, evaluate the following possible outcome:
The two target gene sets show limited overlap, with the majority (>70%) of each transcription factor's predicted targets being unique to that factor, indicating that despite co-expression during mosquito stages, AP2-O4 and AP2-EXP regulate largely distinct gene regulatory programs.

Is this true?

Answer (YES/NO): NO